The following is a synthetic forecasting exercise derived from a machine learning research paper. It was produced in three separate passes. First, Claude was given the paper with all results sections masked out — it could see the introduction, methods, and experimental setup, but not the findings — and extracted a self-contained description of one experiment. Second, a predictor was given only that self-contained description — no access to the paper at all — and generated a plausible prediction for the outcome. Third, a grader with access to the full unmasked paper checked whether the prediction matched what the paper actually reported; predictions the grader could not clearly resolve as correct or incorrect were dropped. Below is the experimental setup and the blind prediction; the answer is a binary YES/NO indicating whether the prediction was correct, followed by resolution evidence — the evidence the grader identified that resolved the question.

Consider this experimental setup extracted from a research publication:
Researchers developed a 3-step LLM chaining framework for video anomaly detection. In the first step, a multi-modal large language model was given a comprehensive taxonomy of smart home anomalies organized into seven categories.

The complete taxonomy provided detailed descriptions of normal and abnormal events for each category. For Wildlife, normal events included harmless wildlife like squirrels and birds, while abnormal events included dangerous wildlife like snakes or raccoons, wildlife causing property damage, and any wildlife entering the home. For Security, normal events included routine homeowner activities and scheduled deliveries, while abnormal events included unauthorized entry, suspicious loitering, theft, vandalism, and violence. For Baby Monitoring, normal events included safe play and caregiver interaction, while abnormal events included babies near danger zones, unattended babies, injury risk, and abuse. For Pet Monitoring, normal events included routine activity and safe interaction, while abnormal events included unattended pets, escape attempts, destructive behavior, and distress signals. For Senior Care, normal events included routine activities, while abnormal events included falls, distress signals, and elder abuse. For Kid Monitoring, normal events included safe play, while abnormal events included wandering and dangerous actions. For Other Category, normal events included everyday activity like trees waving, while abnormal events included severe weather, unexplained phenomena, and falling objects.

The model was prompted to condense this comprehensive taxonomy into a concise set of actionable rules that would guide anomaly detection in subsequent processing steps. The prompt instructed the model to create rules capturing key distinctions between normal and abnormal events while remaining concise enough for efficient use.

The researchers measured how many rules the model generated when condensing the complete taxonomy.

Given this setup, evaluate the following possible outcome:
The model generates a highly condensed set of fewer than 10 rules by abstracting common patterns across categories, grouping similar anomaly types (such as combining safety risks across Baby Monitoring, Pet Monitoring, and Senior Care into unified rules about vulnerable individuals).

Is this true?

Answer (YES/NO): NO